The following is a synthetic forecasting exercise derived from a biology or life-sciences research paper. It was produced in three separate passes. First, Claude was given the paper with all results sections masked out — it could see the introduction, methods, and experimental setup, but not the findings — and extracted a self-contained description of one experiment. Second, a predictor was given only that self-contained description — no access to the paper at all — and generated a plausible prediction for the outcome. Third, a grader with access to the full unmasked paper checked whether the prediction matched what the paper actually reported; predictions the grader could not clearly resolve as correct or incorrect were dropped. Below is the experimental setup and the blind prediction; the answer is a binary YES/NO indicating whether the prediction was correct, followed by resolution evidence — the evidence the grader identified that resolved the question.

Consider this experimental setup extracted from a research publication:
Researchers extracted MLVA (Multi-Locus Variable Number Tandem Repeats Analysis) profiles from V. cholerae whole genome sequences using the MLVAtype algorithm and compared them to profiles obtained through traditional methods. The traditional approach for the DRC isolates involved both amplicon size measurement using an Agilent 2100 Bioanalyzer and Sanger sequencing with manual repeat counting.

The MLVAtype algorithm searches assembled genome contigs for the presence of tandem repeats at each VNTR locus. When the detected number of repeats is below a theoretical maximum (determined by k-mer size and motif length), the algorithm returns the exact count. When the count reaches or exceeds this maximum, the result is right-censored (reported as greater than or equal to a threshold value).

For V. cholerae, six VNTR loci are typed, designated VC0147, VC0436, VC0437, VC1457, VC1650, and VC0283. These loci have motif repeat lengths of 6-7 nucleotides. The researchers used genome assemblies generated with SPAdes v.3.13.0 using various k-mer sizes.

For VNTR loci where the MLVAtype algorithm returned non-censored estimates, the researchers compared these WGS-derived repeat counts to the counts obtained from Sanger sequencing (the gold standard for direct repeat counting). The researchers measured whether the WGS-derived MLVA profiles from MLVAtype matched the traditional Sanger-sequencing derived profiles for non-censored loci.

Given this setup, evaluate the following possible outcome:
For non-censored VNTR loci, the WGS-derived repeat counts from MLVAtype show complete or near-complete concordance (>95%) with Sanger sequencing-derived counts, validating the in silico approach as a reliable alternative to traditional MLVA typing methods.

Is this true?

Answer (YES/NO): YES